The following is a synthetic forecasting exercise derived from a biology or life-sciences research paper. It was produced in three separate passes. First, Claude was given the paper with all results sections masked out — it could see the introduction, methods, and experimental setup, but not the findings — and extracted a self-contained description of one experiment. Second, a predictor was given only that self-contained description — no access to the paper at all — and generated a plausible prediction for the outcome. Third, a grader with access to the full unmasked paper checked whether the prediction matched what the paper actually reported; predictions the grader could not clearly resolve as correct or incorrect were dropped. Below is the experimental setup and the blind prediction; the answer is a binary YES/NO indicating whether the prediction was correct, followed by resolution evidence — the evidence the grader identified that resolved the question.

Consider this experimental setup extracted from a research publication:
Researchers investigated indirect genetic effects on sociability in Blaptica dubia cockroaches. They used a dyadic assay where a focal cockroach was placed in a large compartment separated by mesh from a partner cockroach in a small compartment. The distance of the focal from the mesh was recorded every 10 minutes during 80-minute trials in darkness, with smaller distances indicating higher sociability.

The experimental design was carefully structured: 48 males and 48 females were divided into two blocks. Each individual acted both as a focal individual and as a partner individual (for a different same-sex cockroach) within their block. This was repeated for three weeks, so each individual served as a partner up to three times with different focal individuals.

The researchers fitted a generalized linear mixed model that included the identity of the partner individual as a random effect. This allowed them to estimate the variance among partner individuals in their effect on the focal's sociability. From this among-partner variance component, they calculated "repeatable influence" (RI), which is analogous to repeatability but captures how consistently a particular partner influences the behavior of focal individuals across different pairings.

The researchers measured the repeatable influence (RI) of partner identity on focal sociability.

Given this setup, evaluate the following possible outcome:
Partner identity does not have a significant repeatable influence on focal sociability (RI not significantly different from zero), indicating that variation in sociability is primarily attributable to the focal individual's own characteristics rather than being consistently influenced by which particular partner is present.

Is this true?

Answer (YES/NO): NO